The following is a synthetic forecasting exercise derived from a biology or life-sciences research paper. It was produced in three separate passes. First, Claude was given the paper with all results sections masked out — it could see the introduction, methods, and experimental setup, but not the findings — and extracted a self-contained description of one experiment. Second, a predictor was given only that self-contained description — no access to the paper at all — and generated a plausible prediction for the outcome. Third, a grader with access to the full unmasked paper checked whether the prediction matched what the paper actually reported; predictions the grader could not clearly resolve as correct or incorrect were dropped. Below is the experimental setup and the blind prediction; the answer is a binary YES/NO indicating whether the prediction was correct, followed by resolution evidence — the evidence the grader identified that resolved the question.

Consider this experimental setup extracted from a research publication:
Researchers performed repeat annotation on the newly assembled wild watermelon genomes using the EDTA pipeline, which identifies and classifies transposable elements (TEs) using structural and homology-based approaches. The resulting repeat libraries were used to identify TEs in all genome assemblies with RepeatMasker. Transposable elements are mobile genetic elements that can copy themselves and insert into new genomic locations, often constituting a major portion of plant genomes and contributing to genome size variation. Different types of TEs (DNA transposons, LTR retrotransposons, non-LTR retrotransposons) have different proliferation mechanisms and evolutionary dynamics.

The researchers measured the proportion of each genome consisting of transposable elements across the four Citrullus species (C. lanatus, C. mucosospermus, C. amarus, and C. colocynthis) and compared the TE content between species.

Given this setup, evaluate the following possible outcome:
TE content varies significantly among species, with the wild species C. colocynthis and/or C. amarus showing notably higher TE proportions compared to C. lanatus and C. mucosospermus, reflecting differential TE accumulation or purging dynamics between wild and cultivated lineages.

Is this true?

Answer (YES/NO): NO